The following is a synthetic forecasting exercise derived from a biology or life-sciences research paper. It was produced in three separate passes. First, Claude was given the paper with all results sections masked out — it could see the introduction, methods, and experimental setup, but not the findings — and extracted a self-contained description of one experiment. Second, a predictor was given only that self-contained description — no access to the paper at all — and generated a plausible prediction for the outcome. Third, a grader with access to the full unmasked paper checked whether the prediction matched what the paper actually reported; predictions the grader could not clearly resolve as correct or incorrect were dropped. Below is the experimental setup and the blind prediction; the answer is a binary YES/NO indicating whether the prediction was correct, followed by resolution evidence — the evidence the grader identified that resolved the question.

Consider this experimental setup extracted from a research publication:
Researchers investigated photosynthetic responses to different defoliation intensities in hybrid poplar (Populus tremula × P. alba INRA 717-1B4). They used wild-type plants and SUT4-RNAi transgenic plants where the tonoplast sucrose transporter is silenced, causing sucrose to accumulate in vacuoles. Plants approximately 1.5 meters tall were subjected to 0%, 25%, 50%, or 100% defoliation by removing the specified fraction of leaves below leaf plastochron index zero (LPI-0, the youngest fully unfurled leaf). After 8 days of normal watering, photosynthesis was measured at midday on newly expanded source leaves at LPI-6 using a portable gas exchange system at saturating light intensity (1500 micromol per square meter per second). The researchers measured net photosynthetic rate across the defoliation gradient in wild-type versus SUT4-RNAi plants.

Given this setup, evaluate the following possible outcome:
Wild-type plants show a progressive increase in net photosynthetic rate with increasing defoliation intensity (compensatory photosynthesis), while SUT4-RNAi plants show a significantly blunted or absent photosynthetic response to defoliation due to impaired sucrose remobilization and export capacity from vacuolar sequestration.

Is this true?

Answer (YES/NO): NO